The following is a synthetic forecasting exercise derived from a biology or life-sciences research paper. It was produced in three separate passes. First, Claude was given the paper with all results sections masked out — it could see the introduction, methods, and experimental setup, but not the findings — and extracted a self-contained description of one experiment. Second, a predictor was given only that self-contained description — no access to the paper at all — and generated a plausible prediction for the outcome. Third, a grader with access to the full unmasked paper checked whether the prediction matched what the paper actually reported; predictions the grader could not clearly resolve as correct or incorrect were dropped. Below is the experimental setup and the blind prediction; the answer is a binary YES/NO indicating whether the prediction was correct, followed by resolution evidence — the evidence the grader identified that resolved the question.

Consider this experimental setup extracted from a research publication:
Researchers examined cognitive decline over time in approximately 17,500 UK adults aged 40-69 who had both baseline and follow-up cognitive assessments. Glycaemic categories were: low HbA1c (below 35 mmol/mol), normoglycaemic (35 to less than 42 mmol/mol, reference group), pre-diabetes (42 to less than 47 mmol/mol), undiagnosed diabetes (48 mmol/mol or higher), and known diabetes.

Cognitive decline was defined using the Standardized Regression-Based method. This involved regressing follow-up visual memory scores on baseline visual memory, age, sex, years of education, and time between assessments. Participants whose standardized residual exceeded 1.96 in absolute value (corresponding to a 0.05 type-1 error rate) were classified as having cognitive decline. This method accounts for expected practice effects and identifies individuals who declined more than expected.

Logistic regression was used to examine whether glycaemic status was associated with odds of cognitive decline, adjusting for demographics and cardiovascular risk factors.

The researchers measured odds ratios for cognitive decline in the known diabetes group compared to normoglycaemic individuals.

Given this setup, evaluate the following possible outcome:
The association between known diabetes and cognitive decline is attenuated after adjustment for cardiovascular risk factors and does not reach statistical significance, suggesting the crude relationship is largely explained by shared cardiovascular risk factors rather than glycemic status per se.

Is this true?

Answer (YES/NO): NO